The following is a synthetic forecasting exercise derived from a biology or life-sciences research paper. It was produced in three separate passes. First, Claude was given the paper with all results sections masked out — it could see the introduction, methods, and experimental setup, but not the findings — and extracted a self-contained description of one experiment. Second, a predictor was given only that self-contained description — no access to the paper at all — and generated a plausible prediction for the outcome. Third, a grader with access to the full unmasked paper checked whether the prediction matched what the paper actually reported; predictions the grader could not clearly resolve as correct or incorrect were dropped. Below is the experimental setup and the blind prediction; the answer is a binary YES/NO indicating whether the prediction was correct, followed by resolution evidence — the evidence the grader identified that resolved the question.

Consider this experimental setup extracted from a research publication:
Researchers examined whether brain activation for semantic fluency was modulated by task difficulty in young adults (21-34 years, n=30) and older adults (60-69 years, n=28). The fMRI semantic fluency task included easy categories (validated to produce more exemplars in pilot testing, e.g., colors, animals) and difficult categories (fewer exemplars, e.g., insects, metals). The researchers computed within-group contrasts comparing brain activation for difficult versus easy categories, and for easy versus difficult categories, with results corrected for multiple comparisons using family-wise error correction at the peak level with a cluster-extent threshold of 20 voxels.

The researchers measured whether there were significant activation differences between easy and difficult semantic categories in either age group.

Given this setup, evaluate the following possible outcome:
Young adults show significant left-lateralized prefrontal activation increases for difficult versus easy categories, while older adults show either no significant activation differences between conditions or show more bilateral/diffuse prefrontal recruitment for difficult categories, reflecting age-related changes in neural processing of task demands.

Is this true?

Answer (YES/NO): NO